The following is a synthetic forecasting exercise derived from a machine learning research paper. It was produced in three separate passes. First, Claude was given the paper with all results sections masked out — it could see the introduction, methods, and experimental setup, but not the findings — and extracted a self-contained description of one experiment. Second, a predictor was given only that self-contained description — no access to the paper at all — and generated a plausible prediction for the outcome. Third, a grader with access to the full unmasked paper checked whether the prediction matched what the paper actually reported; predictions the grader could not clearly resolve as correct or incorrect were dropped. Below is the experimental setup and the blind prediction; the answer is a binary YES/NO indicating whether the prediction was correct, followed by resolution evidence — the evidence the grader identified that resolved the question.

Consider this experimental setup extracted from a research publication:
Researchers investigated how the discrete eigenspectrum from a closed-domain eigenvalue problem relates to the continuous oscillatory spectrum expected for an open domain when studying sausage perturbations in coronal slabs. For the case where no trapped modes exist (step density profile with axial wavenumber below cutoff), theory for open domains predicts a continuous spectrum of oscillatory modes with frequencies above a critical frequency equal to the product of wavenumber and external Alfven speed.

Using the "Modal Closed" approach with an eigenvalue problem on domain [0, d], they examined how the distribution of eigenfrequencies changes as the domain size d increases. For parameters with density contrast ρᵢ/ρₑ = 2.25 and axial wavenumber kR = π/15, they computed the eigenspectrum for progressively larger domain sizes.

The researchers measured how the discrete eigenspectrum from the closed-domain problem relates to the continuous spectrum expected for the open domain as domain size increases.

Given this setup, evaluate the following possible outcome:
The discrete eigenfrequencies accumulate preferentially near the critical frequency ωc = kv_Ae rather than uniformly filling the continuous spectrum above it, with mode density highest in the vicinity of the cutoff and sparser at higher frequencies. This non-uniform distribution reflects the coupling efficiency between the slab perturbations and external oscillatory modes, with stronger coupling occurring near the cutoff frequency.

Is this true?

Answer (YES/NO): NO